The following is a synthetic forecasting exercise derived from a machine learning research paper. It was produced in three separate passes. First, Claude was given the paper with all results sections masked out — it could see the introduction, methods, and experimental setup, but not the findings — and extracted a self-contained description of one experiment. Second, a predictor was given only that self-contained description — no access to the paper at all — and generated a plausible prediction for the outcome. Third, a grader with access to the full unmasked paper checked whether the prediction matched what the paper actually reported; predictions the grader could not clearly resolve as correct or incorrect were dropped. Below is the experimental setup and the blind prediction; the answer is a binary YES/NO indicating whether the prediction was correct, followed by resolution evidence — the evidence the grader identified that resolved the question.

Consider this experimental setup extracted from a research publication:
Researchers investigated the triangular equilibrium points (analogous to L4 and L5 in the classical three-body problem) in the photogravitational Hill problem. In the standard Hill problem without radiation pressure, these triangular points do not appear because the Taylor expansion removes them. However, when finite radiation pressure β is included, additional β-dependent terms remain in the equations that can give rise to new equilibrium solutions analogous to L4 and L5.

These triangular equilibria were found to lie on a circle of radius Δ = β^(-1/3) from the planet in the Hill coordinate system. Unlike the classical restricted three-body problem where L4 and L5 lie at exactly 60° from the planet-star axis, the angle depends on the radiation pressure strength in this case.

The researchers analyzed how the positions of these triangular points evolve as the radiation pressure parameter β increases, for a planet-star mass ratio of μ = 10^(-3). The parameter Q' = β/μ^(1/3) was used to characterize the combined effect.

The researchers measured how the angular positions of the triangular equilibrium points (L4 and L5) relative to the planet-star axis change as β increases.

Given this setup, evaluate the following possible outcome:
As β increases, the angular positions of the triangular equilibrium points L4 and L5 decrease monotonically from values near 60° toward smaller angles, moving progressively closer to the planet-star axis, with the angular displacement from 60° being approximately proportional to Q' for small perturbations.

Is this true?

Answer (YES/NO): NO